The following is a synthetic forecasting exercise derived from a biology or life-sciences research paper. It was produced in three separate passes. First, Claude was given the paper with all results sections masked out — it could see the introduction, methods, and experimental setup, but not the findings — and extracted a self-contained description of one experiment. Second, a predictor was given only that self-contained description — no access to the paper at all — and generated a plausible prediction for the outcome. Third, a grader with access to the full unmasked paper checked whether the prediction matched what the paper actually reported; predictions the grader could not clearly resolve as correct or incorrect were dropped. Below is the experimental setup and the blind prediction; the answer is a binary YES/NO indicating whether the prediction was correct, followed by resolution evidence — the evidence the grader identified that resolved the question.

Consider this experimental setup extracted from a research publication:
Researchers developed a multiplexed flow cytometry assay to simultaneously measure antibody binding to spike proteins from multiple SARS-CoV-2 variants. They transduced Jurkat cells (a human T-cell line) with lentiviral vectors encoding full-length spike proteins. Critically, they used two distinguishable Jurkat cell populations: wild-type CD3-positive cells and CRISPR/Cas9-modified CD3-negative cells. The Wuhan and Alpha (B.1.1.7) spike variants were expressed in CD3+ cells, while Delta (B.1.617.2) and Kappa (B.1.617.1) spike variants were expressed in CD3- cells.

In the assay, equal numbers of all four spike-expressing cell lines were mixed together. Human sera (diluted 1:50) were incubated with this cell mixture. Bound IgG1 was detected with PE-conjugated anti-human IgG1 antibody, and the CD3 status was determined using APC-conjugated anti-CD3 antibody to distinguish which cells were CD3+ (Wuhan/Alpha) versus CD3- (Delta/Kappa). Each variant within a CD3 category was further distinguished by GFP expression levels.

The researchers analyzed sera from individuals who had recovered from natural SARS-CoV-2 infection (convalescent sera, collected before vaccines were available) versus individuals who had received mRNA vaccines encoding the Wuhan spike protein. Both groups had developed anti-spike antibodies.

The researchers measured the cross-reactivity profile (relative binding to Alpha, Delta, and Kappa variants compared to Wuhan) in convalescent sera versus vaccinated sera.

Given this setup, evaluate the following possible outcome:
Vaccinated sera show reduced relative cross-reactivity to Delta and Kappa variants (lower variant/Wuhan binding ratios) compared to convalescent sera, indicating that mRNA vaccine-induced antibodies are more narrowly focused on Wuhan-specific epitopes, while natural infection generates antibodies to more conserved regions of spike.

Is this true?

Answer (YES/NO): YES